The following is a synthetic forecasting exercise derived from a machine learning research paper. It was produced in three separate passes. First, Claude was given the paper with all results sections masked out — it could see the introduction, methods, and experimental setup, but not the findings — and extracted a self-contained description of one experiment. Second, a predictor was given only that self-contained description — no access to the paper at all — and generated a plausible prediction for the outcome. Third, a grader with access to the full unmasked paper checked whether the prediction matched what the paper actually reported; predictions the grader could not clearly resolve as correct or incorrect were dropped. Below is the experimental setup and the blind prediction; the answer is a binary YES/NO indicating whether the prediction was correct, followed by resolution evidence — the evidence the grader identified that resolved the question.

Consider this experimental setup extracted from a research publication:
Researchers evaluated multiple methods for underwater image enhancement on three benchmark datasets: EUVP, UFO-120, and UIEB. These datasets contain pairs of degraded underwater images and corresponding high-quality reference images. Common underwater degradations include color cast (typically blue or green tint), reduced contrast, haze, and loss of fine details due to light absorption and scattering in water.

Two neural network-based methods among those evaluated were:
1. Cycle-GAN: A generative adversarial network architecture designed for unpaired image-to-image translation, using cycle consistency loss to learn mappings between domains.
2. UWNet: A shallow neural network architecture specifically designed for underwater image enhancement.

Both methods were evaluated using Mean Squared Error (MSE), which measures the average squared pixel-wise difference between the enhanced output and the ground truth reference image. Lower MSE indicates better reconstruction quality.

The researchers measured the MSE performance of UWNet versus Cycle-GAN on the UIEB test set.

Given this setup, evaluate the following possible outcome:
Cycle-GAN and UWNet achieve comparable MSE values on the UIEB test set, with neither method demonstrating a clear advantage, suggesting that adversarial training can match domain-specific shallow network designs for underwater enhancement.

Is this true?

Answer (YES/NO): NO